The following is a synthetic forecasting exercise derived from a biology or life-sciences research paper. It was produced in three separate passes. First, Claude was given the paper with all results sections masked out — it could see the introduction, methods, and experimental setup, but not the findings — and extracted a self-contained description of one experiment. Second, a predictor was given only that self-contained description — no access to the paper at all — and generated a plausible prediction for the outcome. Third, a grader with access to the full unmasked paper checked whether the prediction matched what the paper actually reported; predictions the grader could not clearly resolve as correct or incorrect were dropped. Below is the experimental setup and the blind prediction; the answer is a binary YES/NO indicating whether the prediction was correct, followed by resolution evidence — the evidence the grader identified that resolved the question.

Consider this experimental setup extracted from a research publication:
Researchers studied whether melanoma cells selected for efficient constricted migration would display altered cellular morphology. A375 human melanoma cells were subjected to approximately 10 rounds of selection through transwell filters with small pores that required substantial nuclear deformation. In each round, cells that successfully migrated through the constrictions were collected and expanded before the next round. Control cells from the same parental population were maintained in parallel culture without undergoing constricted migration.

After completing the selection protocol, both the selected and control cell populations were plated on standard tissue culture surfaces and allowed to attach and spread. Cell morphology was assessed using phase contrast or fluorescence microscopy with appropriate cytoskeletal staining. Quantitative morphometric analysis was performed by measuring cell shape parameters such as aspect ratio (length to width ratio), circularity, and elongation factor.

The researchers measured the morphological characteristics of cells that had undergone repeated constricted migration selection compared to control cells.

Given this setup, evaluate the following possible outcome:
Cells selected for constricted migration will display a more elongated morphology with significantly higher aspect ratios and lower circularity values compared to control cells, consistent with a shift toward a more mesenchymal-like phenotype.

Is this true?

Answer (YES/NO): YES